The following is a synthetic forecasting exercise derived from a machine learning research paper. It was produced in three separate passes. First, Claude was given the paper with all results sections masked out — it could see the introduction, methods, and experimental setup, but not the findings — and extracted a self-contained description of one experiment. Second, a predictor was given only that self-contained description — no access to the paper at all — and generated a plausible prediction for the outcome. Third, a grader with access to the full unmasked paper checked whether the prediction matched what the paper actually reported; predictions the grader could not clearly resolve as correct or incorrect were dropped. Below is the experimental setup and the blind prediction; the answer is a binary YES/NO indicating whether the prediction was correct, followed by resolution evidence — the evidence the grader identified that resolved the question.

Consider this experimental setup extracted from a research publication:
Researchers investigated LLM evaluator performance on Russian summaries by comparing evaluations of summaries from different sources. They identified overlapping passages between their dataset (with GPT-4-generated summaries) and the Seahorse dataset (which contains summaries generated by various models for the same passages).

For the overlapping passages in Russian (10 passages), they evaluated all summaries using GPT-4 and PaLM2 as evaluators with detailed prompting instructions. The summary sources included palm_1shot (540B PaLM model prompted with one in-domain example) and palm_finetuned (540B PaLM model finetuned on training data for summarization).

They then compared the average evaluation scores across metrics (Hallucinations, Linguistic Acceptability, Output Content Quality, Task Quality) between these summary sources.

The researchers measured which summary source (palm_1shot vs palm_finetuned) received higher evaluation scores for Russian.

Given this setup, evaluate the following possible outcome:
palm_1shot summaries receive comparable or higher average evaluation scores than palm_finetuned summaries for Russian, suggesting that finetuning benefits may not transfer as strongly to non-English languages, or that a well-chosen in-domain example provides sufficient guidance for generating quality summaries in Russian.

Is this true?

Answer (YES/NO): YES